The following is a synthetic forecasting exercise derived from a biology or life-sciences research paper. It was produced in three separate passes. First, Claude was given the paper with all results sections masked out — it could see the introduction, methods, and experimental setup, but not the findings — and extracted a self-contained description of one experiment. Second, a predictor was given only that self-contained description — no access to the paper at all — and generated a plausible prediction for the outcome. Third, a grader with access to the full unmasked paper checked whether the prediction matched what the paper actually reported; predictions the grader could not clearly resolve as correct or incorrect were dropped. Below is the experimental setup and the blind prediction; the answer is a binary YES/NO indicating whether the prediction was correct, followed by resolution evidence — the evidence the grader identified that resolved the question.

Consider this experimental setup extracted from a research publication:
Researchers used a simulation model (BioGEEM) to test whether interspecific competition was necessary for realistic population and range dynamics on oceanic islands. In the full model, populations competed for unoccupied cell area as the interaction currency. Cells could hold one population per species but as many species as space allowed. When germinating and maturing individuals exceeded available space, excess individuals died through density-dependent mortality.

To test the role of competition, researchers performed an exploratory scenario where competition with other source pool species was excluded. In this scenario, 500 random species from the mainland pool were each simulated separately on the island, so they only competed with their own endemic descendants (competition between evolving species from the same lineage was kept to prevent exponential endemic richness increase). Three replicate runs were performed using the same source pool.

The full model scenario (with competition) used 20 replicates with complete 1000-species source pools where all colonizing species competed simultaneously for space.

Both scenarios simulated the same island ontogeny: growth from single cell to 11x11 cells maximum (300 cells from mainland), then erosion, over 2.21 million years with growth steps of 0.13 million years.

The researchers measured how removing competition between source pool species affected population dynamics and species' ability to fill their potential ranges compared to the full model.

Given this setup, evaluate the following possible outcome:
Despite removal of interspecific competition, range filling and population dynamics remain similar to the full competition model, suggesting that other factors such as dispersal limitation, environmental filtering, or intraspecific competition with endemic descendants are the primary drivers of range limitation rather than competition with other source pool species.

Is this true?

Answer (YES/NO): NO